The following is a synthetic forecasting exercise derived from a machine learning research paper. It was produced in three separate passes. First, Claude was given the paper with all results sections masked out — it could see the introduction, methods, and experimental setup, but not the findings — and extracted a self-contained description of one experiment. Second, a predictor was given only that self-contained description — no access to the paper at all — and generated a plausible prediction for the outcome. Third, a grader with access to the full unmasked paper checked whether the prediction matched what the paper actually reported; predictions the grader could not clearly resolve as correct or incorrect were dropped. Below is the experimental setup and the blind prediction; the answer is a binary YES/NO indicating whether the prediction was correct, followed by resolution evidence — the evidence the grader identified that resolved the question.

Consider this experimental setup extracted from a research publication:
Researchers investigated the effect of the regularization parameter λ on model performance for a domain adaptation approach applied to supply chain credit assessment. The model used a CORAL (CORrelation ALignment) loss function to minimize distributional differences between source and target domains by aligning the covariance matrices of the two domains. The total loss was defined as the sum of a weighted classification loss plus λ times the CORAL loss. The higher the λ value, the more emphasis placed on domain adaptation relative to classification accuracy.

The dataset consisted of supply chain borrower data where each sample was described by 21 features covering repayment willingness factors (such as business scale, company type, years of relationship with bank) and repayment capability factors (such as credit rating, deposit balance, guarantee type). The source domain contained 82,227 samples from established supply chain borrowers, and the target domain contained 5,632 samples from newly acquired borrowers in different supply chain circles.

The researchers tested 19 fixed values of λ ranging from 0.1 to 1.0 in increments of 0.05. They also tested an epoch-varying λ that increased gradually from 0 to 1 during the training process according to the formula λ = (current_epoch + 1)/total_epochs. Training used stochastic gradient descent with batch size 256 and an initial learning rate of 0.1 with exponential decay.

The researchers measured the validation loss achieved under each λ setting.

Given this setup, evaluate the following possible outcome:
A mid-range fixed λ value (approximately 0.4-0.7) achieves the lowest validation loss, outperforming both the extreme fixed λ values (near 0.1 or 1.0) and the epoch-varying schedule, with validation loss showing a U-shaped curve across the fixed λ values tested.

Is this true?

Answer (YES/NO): NO